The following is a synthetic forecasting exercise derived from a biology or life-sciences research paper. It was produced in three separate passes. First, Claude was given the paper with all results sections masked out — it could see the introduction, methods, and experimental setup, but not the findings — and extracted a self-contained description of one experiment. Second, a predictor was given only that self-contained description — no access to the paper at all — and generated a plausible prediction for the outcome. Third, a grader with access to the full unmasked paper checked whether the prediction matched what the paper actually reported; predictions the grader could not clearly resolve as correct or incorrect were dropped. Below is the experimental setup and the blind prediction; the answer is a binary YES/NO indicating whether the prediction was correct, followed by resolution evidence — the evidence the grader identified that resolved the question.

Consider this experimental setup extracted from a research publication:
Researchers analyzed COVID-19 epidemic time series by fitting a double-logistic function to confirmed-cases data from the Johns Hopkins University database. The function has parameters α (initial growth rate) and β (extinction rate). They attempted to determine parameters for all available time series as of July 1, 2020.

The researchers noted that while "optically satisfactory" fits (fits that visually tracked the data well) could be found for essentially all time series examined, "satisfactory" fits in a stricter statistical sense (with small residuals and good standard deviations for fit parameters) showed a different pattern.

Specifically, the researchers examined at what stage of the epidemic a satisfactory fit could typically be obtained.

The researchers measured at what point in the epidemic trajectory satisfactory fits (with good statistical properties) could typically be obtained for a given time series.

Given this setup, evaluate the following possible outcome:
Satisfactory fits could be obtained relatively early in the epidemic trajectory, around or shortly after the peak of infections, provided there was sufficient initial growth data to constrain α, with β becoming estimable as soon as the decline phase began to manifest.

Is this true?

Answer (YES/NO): NO